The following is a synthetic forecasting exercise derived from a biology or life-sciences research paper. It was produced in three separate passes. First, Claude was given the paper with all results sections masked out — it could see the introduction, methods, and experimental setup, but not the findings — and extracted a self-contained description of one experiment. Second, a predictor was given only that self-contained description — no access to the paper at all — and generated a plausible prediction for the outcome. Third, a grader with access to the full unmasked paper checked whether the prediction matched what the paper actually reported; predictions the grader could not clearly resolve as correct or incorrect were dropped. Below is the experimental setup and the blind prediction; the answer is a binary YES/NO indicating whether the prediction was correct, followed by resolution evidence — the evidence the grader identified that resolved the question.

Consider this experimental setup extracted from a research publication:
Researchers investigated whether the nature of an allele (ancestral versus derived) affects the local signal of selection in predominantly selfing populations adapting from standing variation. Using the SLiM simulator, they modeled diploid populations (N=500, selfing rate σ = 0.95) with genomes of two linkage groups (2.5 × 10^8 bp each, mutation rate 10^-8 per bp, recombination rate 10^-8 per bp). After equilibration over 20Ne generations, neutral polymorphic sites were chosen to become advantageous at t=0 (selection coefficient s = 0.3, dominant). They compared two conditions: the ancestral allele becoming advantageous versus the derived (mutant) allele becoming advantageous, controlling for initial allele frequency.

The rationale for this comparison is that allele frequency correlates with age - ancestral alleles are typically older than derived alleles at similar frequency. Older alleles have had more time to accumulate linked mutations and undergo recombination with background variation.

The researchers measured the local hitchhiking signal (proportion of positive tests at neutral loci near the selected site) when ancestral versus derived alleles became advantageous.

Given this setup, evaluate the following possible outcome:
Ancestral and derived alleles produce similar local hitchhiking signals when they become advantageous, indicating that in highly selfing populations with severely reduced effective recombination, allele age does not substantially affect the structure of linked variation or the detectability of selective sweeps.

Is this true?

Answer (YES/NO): NO